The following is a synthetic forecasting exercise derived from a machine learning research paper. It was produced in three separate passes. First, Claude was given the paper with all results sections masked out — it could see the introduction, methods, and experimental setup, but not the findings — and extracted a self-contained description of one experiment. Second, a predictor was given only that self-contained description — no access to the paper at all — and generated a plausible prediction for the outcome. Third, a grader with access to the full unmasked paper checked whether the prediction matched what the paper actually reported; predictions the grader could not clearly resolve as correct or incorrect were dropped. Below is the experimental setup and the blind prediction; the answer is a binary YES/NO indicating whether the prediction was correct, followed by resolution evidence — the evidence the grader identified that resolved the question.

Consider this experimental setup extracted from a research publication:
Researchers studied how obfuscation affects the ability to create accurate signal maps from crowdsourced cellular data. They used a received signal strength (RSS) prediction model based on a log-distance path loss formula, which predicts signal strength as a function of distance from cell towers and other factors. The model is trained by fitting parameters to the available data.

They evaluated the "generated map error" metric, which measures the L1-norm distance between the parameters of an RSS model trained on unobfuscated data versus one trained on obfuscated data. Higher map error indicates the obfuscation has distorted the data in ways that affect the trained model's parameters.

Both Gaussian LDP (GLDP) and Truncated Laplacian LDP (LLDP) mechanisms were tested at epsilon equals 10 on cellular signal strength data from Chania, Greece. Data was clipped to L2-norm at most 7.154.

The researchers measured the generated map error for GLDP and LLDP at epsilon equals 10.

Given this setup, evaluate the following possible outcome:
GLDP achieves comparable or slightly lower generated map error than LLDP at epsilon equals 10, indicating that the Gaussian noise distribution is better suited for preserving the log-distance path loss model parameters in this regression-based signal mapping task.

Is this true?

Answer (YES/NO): YES